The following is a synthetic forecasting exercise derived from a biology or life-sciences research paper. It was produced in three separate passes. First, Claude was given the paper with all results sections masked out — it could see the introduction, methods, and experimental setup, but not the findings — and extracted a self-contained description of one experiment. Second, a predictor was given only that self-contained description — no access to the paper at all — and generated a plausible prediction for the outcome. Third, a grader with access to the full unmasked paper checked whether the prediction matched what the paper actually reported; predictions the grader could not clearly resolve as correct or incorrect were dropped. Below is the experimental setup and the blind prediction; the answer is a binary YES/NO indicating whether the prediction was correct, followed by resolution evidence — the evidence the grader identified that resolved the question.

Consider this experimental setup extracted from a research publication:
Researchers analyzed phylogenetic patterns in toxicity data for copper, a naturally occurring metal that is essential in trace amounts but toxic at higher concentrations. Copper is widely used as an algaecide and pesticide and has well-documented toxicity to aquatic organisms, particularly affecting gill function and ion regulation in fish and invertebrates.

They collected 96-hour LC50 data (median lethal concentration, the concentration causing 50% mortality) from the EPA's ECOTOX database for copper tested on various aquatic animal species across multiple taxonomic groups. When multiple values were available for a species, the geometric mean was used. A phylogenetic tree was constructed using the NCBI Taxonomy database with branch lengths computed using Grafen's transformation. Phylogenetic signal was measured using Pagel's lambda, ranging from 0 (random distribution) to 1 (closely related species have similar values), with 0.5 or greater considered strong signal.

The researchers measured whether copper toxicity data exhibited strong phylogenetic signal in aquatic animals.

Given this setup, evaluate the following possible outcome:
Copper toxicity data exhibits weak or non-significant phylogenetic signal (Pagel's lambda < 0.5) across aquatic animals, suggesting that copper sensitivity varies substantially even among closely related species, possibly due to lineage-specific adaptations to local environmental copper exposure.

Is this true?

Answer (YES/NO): YES